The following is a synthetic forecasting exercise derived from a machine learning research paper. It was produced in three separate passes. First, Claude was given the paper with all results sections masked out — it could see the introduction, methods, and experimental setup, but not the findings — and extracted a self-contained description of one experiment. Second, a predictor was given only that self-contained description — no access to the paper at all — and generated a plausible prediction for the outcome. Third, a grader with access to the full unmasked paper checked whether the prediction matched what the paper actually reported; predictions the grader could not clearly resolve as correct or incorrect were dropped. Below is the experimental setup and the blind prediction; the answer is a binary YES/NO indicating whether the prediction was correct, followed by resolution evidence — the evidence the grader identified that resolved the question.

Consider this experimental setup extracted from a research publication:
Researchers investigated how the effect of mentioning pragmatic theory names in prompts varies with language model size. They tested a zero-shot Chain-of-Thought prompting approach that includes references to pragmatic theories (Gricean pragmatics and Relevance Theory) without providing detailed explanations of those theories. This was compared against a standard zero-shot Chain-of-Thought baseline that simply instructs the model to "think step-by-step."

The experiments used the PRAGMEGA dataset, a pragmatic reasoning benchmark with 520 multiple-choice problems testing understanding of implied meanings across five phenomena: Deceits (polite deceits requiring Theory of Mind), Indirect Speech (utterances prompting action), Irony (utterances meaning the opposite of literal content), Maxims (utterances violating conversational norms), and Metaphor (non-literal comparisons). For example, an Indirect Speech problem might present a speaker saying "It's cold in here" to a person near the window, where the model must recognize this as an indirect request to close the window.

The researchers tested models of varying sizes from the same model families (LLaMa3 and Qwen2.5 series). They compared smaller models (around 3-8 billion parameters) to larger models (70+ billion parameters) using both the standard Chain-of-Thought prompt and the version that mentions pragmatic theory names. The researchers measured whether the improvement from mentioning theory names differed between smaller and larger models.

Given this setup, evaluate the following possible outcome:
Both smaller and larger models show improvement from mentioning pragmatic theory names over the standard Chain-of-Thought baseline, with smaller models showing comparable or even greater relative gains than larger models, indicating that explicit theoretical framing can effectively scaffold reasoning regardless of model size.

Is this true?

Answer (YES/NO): NO